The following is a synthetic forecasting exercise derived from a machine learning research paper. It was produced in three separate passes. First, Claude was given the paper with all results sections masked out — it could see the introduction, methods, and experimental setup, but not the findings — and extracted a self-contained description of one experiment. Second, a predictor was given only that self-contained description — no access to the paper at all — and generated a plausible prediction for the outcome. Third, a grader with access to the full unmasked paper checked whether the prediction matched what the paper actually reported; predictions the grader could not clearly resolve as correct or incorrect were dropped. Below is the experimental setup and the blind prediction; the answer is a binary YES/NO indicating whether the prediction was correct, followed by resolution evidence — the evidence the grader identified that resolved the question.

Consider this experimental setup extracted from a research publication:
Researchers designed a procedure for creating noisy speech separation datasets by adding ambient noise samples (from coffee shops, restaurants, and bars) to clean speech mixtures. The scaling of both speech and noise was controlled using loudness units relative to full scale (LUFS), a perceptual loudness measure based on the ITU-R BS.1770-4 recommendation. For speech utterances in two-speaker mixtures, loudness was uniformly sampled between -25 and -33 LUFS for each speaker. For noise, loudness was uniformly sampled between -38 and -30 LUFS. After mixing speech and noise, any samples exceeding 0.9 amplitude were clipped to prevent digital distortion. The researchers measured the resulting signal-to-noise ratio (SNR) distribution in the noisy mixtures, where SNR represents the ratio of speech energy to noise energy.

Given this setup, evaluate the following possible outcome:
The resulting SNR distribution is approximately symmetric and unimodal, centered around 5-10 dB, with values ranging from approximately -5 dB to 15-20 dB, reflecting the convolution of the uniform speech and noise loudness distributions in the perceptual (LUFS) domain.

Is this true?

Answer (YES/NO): NO